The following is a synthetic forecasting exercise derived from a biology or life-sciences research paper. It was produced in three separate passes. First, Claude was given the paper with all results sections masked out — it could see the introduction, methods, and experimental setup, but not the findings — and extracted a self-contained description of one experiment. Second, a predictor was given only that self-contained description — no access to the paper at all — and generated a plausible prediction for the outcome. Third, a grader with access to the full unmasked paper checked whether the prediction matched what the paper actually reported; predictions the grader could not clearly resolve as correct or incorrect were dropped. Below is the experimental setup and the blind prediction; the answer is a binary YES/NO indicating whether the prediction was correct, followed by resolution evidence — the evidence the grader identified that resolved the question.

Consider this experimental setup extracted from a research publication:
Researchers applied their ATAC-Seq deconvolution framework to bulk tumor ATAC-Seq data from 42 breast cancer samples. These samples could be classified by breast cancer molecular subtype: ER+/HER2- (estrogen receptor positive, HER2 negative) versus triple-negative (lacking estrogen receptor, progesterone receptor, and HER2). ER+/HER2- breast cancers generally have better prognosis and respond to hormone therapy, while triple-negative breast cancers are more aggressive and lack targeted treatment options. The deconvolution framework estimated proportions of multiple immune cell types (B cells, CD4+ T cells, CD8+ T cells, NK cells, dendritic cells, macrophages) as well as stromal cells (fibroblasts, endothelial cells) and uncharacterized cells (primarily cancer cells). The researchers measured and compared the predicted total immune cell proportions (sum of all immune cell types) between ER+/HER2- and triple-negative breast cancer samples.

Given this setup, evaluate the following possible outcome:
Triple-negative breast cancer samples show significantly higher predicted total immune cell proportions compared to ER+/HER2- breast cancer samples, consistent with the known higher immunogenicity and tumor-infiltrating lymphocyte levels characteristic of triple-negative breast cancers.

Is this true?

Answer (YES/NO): YES